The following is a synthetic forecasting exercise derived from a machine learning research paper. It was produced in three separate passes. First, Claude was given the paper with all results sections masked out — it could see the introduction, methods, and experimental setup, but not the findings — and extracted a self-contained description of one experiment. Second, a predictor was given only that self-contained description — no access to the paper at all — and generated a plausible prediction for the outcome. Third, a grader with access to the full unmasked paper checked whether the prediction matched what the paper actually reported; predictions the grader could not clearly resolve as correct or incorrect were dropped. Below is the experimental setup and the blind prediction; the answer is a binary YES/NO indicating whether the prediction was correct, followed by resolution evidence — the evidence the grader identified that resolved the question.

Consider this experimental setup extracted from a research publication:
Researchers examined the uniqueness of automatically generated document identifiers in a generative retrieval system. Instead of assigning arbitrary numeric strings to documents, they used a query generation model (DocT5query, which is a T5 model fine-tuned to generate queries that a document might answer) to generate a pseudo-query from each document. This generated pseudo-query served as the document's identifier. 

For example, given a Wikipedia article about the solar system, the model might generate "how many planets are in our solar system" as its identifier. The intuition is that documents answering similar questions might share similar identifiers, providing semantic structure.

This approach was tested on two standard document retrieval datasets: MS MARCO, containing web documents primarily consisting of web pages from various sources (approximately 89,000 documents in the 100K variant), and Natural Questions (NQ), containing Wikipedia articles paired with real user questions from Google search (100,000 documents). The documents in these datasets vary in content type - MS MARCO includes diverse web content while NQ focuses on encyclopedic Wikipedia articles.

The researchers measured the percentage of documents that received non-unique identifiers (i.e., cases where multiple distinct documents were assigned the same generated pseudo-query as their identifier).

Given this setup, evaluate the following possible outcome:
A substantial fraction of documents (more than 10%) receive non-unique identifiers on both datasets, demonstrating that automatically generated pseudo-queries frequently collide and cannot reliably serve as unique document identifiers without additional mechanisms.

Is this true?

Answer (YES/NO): NO